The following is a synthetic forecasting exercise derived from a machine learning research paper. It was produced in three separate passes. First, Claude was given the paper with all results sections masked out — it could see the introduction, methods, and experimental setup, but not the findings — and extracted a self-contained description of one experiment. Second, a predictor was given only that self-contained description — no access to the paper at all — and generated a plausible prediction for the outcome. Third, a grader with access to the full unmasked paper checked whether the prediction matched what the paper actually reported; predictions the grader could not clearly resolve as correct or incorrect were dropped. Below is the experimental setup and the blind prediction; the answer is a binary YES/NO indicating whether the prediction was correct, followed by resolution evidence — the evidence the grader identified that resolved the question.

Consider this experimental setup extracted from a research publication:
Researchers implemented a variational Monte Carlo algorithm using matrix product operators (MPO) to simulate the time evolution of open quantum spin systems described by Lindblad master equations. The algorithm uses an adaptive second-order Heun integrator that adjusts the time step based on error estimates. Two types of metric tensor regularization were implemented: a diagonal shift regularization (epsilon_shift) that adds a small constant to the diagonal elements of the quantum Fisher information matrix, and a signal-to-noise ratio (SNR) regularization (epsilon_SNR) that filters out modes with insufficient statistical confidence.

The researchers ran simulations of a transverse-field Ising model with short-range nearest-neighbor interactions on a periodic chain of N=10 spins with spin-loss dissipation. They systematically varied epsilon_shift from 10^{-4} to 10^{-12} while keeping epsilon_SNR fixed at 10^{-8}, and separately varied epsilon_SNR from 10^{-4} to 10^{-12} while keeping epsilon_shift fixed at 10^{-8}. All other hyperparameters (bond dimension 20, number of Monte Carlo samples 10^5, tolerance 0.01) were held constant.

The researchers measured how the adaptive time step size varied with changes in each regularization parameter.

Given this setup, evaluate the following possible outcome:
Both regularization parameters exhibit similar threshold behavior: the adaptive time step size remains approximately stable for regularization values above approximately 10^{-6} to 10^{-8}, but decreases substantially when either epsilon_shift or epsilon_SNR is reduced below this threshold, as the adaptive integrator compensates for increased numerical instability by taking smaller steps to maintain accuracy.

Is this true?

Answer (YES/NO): NO